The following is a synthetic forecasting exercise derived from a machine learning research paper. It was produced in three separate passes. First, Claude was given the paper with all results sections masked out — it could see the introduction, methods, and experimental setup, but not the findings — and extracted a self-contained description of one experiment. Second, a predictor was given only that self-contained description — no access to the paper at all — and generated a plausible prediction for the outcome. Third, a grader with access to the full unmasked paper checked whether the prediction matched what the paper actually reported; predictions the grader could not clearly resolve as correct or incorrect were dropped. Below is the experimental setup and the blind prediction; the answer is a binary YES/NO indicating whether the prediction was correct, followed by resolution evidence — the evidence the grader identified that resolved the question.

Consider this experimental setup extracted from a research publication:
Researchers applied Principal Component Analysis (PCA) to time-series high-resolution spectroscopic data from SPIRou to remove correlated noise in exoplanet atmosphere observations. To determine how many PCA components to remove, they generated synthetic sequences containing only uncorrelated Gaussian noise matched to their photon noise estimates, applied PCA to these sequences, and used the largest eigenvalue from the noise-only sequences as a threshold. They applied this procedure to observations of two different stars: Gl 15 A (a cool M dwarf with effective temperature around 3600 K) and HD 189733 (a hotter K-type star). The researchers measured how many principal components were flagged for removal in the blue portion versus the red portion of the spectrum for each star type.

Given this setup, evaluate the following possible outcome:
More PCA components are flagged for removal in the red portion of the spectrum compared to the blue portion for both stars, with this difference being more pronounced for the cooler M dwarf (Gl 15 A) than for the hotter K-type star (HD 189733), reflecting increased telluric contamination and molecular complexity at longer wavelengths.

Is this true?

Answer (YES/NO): NO